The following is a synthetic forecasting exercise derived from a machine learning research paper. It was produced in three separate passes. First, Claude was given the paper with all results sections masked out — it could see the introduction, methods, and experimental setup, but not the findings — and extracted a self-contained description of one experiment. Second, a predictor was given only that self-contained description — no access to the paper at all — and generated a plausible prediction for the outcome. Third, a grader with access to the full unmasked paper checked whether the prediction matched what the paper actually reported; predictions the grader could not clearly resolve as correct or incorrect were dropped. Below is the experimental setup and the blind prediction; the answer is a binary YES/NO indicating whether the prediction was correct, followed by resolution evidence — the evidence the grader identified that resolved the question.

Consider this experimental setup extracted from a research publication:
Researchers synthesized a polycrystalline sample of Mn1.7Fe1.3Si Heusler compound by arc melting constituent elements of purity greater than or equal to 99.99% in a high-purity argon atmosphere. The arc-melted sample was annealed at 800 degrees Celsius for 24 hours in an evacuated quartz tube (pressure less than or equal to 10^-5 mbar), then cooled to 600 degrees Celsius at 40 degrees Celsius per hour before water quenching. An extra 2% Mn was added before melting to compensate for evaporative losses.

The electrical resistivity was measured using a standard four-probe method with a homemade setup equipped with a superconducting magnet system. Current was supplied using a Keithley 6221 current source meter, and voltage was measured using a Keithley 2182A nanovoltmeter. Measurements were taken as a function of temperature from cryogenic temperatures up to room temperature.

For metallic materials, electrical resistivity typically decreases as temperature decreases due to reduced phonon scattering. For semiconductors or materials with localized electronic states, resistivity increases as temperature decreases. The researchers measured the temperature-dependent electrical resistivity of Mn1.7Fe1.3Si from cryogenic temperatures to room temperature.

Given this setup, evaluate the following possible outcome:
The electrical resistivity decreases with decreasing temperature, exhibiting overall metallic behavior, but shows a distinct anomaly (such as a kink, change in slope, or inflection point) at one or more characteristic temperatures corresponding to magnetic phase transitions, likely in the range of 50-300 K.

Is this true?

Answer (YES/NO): YES